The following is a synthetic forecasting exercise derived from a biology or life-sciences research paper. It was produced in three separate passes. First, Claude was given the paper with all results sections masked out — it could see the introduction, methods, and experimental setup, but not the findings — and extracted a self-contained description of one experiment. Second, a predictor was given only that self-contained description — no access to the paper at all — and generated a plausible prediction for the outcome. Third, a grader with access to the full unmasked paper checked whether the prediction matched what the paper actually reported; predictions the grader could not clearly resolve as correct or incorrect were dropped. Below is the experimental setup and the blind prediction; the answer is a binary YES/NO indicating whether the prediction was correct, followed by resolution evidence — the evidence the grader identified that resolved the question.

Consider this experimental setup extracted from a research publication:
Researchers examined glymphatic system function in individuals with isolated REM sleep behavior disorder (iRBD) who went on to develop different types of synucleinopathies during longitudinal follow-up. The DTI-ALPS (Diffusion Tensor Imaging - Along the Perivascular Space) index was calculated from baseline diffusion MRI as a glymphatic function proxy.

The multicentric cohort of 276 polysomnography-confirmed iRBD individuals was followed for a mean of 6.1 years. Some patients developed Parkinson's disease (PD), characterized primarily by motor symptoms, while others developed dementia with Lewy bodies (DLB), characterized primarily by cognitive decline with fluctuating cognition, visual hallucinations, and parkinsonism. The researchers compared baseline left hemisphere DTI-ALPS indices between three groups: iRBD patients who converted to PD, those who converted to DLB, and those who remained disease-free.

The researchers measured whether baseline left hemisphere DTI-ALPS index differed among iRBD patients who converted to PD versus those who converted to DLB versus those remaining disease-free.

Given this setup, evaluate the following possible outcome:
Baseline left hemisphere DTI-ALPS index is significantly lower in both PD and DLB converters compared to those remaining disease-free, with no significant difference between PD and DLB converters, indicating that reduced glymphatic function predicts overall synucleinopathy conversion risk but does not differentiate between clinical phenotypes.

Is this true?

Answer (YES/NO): NO